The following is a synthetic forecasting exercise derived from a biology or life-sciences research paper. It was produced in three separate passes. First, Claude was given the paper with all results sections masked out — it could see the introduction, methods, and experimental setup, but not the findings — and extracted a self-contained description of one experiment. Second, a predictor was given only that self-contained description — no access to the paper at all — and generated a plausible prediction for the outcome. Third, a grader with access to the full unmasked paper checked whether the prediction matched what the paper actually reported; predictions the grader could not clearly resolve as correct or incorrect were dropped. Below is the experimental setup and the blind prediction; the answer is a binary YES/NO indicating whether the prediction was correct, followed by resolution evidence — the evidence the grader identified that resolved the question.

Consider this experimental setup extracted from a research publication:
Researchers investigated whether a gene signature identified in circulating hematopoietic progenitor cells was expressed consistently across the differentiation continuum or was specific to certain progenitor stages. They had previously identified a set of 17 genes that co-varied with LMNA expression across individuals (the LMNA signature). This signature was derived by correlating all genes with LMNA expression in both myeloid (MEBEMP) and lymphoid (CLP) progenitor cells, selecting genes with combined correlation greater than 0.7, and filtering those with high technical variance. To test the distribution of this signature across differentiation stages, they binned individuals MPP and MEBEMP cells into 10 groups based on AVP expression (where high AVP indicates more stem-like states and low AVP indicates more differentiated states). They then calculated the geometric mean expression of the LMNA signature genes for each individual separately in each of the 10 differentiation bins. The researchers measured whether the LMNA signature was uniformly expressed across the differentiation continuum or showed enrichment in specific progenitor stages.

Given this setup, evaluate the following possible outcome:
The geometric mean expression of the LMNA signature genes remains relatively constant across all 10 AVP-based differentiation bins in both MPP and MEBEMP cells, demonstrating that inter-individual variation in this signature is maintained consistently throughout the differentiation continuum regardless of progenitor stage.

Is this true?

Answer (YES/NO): NO